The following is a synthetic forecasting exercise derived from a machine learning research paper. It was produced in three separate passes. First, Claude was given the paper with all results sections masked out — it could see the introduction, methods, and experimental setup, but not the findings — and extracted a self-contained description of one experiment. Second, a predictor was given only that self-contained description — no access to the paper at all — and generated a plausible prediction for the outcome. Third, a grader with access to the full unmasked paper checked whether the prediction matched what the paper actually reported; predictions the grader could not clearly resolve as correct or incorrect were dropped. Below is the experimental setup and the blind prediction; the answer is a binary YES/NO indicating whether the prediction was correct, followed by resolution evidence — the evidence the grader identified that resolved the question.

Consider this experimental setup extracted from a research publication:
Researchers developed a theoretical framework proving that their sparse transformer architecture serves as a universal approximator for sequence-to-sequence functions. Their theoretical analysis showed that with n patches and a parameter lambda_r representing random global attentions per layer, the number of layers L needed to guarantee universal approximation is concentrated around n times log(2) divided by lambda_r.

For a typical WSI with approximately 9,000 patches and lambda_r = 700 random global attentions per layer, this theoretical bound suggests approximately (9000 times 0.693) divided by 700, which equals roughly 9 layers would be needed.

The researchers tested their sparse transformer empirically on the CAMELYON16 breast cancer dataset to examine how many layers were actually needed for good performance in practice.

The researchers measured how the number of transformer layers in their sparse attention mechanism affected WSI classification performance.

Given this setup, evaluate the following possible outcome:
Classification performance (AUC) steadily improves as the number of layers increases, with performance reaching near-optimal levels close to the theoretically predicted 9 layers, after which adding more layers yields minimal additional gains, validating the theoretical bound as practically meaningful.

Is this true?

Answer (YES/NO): NO